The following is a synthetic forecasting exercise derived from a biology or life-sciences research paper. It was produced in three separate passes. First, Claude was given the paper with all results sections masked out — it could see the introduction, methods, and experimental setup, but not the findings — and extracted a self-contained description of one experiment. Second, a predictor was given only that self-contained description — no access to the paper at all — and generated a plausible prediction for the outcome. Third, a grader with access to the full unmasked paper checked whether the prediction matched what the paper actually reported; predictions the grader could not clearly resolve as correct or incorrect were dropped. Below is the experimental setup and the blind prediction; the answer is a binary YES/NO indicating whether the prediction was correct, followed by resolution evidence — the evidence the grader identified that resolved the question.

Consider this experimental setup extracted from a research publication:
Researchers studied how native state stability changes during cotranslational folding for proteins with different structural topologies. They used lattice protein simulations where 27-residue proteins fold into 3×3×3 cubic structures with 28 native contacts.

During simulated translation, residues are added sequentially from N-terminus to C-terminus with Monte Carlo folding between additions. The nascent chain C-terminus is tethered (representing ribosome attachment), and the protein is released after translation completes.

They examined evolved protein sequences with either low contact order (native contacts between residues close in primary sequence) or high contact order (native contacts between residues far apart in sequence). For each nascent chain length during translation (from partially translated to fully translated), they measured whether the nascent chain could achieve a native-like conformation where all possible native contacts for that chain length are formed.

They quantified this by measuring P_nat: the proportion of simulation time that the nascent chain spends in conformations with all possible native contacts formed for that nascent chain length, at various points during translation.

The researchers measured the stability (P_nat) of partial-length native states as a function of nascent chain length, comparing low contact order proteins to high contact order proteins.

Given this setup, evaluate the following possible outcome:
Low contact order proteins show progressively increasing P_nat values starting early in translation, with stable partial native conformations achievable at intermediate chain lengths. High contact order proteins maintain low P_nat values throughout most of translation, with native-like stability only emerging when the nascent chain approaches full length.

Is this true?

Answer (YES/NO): YES